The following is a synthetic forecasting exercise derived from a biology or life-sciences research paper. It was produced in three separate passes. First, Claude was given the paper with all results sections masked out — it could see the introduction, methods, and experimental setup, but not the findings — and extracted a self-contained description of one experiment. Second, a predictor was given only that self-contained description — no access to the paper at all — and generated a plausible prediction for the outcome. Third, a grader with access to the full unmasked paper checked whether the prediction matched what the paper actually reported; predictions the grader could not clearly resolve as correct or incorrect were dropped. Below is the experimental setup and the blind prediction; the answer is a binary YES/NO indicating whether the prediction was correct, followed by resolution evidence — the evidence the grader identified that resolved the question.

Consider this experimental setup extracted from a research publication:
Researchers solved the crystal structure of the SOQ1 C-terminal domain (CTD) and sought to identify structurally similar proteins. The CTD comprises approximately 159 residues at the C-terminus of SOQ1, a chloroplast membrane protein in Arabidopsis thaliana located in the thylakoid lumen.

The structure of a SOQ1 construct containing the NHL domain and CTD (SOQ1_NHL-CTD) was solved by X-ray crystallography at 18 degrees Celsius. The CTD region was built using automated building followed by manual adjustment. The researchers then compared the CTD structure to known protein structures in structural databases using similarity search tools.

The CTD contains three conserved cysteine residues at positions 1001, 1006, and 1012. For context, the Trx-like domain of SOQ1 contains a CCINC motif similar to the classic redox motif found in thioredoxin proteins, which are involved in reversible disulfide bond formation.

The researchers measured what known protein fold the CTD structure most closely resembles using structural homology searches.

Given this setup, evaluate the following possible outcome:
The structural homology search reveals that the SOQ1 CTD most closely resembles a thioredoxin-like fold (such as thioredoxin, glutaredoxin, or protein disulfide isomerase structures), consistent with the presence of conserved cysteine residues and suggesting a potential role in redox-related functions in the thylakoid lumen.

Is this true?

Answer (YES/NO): NO